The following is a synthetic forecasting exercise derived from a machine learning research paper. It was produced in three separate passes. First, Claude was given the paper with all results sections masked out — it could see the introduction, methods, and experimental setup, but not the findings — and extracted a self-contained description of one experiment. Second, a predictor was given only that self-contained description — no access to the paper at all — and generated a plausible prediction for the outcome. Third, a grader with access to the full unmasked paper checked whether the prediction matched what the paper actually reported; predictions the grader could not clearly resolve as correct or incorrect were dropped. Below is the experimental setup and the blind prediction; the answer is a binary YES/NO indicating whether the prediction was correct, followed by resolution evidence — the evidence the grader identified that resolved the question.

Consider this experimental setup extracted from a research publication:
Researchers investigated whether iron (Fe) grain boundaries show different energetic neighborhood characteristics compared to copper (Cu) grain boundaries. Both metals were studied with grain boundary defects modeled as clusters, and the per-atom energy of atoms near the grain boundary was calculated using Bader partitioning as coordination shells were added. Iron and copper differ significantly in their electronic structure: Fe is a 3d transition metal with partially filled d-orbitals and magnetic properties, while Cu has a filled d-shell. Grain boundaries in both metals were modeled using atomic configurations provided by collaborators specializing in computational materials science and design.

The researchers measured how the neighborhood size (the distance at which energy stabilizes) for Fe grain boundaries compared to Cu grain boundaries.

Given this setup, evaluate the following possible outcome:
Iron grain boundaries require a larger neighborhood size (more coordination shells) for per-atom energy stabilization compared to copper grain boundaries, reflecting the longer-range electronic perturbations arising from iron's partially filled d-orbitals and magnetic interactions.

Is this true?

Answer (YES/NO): NO